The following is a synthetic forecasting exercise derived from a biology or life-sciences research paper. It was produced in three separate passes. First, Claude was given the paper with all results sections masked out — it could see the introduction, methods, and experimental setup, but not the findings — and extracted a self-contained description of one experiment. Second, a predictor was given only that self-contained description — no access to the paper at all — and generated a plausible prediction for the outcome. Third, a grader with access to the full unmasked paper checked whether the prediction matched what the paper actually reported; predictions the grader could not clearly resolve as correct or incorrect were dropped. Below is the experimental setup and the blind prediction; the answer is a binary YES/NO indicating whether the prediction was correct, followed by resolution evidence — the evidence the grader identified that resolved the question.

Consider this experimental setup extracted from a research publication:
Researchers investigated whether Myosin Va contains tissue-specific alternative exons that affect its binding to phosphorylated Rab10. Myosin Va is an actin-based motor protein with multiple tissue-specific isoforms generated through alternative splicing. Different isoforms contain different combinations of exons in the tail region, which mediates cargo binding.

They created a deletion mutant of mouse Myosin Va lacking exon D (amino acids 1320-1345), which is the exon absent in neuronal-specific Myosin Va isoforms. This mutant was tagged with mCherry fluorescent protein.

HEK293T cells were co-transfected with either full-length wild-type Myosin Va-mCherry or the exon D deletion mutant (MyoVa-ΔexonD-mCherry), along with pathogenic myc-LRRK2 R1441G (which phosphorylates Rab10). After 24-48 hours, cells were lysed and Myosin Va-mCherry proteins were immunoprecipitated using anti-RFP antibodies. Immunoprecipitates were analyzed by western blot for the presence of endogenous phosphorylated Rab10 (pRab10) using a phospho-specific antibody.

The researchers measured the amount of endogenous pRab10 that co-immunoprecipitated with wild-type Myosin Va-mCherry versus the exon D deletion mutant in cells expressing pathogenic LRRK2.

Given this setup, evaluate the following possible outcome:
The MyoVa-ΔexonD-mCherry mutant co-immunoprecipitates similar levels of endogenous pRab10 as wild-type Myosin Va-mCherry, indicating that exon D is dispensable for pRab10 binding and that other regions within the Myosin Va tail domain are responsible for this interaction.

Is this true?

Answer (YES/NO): YES